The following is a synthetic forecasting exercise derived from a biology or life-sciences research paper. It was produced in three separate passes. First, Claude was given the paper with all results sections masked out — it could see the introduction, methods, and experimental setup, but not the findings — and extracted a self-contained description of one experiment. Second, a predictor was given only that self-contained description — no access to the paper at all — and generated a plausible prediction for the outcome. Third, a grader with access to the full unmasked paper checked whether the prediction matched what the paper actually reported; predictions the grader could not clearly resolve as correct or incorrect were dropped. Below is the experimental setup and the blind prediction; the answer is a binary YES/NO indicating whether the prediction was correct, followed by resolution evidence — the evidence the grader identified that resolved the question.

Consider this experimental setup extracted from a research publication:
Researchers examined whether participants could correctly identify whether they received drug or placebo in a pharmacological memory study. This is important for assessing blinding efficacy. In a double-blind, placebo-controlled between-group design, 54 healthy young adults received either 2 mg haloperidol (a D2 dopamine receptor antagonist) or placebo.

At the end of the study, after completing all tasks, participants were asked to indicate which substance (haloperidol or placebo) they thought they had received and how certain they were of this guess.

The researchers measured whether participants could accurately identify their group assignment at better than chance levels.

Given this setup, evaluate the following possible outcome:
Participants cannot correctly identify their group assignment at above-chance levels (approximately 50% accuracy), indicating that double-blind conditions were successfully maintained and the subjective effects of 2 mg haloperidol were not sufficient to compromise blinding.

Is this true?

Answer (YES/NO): YES